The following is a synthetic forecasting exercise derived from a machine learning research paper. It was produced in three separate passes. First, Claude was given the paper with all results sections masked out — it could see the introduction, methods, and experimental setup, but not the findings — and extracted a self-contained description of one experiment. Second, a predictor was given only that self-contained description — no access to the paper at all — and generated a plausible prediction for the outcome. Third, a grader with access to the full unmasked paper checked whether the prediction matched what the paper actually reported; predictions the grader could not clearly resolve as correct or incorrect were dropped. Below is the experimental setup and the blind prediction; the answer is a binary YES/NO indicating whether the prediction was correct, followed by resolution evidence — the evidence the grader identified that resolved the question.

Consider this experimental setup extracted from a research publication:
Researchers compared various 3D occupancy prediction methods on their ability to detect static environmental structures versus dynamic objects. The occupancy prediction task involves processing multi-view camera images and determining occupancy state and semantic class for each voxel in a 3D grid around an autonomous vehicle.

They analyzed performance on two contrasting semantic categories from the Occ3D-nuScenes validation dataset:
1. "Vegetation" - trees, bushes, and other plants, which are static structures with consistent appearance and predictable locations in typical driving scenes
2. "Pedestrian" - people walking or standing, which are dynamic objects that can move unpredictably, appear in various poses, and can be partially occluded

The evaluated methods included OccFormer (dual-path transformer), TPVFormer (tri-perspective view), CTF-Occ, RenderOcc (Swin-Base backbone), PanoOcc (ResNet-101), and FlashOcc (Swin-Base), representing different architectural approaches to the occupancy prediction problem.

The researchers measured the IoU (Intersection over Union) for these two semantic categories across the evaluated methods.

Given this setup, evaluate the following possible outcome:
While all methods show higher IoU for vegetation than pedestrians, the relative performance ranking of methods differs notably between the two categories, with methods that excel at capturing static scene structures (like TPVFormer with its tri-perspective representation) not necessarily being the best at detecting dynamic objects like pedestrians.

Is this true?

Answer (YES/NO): NO